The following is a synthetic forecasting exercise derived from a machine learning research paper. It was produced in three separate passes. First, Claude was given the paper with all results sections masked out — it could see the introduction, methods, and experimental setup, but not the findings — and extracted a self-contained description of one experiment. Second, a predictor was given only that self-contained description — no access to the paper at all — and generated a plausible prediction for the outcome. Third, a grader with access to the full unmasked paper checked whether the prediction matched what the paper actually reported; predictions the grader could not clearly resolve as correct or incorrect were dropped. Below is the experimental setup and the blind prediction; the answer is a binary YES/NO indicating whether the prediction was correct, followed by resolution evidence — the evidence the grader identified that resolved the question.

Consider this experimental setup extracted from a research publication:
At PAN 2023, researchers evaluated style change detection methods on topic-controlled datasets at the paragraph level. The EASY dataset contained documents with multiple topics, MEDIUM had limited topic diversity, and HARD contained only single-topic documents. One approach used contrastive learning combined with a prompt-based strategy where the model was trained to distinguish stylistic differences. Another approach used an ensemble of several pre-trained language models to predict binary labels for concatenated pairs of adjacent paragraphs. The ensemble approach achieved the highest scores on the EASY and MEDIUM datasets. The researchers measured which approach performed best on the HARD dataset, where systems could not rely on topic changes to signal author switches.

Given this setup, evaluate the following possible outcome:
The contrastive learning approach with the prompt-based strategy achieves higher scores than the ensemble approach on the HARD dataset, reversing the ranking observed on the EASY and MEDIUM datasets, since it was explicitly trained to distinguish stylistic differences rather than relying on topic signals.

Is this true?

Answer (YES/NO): YES